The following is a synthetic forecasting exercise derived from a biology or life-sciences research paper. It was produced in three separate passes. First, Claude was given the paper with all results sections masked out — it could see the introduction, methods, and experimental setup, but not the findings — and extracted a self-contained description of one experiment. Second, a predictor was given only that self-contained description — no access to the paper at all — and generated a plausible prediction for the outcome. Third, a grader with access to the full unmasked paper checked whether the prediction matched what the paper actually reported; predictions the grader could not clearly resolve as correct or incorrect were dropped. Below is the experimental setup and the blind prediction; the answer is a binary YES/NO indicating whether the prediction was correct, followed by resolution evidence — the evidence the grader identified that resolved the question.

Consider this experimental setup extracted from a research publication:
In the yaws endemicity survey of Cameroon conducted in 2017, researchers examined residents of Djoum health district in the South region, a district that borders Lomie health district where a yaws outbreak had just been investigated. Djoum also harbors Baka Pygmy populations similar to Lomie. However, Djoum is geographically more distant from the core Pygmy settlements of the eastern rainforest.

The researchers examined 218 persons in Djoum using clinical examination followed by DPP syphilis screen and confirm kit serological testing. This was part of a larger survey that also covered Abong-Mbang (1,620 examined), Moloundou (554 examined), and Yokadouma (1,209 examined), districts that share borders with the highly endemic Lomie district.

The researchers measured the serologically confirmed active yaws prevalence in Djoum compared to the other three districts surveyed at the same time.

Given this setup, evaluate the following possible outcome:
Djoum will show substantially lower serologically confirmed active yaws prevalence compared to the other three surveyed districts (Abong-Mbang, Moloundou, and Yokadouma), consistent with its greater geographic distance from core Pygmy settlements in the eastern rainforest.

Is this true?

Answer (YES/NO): YES